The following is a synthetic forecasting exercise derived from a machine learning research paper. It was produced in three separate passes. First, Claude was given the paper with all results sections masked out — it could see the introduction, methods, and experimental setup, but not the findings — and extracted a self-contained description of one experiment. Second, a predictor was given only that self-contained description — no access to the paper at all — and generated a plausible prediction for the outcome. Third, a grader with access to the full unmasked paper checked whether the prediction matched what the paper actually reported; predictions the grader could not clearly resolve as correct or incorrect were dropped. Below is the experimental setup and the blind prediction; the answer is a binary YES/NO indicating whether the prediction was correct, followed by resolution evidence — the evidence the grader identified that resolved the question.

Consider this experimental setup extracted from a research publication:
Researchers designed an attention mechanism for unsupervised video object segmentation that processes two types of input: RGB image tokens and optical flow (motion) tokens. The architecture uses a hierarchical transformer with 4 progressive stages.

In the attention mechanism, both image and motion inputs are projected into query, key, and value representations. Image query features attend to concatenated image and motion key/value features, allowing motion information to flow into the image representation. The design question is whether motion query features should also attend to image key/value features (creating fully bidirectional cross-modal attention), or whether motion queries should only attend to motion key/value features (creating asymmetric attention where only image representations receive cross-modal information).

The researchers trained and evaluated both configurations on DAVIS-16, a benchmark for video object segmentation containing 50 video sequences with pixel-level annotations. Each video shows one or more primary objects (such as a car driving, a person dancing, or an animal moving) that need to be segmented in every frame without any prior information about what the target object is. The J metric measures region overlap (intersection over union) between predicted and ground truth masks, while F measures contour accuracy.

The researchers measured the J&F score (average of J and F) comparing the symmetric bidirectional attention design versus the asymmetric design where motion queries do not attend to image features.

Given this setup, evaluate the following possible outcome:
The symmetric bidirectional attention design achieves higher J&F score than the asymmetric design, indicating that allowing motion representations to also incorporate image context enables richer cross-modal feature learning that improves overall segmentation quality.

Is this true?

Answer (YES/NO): NO